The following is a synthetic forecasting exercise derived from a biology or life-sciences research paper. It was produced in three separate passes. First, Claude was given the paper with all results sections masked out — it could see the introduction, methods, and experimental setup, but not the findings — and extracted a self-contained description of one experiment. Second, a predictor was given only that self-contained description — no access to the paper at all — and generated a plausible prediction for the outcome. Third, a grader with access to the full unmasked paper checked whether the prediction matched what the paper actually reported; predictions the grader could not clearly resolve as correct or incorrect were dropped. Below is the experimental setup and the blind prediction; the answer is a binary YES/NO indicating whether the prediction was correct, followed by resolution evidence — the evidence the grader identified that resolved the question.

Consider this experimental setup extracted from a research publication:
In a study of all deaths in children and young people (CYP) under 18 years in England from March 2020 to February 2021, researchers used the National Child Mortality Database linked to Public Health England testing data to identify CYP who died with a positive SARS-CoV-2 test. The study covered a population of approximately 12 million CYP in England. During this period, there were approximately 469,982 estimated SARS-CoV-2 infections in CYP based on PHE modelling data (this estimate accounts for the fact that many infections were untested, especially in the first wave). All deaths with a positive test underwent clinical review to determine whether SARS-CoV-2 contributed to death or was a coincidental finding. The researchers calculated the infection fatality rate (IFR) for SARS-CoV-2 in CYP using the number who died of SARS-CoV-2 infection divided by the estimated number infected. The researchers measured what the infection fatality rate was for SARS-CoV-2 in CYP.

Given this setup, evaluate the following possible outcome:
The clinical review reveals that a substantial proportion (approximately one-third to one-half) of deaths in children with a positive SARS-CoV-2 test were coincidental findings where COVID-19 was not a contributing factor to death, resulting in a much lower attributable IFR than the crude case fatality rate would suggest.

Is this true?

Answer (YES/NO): NO